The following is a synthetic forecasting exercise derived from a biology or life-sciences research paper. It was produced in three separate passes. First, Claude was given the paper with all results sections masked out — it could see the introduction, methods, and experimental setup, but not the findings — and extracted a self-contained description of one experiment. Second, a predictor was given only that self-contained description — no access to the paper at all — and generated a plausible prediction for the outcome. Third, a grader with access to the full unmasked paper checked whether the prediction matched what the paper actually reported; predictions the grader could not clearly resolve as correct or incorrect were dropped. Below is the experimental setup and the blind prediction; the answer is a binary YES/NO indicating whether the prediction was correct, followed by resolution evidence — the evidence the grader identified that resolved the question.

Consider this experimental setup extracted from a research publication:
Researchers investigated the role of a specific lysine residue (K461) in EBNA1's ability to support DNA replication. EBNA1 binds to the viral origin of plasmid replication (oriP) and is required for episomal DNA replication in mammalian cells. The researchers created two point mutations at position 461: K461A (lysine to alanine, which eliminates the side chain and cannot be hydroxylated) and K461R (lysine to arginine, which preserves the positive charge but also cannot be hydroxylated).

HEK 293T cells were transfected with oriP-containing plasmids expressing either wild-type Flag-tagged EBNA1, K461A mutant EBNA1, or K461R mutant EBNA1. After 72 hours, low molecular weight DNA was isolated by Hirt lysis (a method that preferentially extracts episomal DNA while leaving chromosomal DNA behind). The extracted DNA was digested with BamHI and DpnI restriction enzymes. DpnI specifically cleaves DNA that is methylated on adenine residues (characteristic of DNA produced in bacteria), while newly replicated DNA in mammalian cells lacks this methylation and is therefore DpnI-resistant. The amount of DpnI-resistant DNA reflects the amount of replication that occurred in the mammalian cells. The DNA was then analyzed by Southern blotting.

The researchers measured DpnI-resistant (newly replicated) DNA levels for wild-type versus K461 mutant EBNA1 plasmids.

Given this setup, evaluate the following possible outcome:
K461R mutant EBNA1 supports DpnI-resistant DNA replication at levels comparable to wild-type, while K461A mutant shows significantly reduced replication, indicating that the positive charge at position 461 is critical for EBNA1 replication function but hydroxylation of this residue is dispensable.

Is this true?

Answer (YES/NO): NO